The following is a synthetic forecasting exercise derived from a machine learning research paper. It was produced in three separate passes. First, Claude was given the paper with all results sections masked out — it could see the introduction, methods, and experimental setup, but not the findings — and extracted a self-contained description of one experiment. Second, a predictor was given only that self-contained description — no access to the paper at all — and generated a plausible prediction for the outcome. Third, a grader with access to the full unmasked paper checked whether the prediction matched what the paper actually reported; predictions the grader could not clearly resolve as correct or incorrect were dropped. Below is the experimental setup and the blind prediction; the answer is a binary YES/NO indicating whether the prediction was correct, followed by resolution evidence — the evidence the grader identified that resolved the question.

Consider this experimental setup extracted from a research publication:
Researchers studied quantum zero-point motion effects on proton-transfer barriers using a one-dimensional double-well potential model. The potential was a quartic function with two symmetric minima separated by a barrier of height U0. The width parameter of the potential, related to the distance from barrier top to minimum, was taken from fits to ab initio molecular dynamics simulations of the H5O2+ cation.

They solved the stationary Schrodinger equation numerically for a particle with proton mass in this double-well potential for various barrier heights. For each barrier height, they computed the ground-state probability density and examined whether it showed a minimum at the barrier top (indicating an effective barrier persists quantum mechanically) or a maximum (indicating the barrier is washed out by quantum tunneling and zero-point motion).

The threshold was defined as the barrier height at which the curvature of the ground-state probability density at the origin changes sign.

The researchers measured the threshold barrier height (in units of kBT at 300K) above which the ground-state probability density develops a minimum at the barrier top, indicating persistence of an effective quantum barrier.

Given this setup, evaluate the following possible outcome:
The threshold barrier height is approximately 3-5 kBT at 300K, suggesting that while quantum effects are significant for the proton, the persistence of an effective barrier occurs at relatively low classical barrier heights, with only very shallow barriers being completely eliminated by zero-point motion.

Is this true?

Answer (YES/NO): NO